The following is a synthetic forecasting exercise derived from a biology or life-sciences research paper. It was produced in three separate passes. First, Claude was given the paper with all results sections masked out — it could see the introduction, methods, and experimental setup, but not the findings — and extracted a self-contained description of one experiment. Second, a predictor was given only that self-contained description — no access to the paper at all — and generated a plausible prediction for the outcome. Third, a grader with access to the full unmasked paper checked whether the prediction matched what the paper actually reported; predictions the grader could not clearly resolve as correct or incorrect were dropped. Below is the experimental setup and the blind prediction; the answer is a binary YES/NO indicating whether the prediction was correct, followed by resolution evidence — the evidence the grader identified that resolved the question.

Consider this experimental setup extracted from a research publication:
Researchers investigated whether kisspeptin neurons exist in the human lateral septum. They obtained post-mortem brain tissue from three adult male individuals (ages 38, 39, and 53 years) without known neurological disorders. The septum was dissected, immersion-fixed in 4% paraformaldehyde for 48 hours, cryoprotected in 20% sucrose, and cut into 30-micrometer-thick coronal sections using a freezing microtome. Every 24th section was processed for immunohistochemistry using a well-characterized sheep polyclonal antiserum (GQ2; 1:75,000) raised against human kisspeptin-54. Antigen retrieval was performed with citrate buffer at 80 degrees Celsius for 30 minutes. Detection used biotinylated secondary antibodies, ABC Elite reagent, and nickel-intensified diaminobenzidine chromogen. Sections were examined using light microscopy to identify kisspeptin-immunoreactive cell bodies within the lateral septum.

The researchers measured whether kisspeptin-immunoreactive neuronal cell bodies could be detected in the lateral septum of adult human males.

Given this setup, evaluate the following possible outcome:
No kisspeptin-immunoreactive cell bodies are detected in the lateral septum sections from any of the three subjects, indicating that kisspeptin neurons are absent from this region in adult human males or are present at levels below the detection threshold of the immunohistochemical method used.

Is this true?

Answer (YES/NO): NO